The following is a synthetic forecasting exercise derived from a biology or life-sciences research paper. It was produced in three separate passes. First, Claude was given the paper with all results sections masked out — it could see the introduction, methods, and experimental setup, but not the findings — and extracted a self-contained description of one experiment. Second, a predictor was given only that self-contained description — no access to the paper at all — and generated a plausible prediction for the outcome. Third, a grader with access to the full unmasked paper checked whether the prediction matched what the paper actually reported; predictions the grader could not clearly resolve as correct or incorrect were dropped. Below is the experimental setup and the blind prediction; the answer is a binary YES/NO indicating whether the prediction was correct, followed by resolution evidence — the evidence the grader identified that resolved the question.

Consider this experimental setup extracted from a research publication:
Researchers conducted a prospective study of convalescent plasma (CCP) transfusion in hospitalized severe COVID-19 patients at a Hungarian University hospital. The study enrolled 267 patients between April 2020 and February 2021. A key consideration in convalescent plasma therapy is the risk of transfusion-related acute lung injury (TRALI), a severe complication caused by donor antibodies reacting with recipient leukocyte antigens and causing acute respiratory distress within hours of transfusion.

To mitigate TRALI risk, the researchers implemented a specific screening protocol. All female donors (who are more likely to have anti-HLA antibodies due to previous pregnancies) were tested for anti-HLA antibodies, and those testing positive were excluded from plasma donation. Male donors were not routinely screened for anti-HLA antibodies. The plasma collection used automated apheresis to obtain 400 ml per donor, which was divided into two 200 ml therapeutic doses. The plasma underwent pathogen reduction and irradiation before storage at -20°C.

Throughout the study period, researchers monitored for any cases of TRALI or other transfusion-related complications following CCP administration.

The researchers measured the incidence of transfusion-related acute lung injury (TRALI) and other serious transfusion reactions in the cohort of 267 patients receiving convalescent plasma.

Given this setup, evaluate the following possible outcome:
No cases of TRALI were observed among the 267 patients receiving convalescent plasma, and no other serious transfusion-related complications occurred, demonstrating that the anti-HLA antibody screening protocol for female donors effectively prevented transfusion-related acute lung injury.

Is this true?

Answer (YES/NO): YES